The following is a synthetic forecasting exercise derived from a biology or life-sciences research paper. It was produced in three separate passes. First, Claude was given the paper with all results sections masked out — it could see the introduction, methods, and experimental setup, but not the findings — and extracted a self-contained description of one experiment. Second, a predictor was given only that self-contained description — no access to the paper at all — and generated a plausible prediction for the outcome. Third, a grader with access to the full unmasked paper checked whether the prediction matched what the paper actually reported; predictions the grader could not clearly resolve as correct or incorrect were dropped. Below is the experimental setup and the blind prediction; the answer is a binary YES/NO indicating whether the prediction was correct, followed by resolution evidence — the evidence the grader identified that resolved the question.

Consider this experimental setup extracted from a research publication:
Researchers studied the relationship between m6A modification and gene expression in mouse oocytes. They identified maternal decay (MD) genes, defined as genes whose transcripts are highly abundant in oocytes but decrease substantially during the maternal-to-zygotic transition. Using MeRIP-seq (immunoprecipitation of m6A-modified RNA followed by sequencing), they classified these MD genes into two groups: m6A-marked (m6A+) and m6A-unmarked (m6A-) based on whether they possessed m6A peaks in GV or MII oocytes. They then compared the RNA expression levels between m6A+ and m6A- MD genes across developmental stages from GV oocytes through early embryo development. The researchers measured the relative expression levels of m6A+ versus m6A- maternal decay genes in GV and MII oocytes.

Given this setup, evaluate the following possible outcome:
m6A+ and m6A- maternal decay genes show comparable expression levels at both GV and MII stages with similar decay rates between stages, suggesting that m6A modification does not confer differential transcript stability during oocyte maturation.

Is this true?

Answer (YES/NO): NO